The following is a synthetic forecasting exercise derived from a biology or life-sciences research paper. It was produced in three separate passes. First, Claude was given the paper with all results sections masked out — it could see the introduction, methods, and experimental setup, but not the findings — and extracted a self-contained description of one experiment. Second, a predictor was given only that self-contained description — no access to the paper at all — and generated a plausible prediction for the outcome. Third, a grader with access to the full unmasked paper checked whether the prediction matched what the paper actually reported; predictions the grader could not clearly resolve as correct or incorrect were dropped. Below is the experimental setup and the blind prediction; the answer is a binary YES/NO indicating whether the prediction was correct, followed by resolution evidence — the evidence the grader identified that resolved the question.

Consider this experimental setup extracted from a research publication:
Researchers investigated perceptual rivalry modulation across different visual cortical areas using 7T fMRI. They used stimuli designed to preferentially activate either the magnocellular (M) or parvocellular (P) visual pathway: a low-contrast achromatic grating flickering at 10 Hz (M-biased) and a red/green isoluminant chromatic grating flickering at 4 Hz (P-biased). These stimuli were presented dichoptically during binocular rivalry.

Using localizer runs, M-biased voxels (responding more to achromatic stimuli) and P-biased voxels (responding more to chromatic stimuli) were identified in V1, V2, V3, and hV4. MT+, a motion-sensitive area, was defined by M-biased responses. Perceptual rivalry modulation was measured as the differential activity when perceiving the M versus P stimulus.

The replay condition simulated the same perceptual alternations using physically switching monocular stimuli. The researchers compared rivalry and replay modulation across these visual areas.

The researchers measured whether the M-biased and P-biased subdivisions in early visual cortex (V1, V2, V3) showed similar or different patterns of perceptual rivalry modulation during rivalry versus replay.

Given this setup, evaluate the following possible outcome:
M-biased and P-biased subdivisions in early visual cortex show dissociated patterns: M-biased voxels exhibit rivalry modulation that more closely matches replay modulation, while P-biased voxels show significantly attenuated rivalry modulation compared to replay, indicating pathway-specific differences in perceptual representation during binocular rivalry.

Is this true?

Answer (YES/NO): NO